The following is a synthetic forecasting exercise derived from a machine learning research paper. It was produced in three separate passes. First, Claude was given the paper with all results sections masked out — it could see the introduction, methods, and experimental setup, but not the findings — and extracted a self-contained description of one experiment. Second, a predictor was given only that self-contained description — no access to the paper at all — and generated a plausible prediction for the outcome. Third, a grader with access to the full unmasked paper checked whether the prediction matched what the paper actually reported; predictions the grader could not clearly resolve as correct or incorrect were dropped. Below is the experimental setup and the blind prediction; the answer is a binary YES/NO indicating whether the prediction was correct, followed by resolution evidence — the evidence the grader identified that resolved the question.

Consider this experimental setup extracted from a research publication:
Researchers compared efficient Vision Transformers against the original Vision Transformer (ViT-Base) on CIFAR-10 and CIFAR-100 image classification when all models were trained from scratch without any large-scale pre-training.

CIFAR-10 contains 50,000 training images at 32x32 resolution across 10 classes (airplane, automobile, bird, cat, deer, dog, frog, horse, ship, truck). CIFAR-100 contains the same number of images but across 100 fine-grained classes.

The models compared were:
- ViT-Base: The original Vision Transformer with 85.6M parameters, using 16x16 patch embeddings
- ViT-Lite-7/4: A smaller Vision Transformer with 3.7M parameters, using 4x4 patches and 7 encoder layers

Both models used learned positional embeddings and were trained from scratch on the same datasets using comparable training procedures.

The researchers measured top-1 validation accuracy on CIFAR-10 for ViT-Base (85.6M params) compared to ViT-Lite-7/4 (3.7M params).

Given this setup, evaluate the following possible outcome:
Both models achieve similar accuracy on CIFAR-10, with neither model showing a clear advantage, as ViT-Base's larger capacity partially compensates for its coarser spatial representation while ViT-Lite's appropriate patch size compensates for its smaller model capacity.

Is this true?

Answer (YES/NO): NO